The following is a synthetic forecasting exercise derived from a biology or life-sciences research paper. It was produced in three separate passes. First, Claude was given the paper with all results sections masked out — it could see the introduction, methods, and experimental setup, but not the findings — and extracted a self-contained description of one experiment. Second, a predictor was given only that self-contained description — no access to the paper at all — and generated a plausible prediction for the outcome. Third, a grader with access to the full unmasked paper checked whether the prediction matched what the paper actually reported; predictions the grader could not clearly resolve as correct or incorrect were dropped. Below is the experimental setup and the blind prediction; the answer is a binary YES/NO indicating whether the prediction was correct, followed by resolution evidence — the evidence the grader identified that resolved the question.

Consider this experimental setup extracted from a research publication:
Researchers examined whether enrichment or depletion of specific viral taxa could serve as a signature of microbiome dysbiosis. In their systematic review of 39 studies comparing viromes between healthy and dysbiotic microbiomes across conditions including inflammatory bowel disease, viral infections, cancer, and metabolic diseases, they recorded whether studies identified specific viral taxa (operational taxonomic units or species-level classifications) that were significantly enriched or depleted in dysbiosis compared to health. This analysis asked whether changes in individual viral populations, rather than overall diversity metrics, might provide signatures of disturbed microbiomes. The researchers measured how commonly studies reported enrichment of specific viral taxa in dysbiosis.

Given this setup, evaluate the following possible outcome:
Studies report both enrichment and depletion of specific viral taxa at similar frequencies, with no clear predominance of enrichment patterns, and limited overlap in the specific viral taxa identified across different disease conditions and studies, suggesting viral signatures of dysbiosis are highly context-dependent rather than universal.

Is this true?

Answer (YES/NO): NO